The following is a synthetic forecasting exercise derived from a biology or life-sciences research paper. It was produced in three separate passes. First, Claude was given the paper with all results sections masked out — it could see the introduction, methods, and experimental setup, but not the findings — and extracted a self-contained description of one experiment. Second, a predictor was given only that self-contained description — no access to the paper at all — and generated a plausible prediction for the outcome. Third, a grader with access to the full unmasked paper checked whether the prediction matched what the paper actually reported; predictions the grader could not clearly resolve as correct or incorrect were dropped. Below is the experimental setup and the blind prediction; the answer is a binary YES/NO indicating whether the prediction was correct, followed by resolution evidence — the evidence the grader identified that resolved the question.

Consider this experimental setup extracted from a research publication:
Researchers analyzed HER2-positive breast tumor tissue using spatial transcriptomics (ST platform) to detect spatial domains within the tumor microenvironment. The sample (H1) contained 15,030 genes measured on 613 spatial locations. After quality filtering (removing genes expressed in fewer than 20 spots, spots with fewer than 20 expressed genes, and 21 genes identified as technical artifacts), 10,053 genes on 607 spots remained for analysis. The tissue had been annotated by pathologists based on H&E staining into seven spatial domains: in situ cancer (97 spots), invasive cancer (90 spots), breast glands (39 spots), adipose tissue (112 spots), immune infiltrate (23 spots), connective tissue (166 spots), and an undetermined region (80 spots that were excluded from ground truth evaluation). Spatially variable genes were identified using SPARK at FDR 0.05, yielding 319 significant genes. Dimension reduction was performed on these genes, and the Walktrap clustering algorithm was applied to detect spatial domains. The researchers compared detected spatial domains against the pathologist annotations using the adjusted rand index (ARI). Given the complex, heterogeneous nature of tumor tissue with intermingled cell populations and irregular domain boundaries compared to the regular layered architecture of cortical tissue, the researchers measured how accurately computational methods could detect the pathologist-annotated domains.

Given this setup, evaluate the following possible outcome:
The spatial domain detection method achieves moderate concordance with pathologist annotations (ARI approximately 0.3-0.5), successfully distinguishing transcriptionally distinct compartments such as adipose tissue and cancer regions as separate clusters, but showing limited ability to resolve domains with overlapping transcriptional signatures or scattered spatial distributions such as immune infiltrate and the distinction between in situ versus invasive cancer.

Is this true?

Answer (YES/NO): NO